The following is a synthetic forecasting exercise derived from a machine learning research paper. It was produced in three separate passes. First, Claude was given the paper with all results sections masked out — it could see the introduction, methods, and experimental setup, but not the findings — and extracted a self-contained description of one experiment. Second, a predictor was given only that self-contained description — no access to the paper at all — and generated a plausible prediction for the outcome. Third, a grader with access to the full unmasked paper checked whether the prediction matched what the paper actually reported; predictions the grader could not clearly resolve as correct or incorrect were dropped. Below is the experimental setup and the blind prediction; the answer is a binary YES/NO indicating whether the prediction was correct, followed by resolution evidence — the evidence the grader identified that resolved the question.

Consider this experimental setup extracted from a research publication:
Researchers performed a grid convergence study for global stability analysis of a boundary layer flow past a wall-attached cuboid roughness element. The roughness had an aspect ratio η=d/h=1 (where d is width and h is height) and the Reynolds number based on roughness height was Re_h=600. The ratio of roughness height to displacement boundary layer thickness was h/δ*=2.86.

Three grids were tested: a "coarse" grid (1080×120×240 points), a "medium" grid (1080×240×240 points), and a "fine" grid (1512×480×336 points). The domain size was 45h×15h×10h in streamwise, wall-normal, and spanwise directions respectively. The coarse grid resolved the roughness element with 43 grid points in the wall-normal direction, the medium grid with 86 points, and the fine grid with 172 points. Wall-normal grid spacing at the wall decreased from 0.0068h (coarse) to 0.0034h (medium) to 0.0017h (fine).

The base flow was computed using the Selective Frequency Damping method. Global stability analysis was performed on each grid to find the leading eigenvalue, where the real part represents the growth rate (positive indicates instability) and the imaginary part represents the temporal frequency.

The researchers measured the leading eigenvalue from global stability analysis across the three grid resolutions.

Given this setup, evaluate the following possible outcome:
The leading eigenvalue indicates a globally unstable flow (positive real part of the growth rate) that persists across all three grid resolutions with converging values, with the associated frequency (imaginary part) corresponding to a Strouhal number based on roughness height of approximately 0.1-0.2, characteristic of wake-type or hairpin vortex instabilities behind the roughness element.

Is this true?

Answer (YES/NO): YES